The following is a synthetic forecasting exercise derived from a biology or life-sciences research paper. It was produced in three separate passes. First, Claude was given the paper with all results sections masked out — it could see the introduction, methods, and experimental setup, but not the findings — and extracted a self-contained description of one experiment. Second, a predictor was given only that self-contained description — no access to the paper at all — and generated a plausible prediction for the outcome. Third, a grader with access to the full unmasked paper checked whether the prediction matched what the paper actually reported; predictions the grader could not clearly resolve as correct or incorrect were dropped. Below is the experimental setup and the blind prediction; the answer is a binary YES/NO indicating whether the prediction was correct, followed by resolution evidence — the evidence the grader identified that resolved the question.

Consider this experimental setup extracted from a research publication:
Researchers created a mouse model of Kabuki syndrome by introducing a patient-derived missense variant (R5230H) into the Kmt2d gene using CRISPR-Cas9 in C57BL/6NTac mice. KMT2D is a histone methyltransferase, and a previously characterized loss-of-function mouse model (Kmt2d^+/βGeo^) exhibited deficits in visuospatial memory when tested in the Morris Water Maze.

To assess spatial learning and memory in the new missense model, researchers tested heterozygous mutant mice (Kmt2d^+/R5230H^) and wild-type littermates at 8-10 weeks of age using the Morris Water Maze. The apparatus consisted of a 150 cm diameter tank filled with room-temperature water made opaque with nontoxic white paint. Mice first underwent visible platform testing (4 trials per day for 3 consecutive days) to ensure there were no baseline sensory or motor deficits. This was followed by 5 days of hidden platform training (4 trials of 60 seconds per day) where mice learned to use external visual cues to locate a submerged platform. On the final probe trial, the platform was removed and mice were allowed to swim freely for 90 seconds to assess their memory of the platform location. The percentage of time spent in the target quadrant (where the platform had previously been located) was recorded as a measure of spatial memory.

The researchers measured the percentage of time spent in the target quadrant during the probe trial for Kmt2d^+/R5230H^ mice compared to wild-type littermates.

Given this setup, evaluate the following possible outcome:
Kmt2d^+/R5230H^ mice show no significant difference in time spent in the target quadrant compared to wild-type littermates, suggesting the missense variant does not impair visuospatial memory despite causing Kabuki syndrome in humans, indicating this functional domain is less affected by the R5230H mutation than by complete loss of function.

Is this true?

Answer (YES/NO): YES